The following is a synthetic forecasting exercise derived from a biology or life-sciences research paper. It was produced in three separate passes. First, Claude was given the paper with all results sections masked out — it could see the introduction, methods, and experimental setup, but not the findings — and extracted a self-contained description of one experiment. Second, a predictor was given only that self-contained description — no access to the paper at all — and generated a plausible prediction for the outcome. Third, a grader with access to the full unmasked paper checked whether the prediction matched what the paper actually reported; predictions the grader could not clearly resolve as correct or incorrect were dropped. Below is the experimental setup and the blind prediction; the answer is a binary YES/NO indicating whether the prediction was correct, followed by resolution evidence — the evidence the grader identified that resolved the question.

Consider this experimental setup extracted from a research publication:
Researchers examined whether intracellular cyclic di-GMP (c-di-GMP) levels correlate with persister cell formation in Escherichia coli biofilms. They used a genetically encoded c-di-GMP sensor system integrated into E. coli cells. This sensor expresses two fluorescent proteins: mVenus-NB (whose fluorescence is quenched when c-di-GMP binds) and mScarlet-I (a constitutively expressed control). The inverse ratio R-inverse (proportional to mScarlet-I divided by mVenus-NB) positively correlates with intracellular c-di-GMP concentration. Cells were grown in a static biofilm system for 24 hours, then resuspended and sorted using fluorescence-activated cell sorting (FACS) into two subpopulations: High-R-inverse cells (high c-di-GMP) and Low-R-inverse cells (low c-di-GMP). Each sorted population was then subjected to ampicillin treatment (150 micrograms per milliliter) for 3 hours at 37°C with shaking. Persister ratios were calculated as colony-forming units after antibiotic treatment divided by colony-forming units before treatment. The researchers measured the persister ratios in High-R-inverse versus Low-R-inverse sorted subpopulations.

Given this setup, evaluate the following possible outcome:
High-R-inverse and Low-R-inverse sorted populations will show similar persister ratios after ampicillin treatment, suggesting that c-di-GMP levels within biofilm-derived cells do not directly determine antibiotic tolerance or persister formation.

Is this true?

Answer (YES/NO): NO